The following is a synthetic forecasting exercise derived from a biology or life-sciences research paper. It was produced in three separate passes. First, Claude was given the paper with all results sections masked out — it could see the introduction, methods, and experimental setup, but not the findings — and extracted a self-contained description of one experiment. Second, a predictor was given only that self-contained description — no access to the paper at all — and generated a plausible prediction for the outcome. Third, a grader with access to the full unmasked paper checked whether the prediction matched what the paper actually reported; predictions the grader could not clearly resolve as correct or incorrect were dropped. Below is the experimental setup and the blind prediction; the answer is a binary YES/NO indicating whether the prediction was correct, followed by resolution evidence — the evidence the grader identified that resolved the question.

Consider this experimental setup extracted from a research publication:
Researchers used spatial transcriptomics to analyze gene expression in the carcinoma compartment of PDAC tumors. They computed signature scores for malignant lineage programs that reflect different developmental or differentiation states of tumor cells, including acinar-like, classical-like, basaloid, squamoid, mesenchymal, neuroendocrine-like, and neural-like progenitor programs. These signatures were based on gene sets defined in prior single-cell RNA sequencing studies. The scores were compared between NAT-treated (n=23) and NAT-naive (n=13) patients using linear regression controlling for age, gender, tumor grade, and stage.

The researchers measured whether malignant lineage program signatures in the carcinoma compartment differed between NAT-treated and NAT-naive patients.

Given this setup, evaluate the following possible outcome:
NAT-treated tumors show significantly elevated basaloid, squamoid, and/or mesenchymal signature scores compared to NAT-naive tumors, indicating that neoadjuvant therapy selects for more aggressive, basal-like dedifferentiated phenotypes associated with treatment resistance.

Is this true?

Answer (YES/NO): NO